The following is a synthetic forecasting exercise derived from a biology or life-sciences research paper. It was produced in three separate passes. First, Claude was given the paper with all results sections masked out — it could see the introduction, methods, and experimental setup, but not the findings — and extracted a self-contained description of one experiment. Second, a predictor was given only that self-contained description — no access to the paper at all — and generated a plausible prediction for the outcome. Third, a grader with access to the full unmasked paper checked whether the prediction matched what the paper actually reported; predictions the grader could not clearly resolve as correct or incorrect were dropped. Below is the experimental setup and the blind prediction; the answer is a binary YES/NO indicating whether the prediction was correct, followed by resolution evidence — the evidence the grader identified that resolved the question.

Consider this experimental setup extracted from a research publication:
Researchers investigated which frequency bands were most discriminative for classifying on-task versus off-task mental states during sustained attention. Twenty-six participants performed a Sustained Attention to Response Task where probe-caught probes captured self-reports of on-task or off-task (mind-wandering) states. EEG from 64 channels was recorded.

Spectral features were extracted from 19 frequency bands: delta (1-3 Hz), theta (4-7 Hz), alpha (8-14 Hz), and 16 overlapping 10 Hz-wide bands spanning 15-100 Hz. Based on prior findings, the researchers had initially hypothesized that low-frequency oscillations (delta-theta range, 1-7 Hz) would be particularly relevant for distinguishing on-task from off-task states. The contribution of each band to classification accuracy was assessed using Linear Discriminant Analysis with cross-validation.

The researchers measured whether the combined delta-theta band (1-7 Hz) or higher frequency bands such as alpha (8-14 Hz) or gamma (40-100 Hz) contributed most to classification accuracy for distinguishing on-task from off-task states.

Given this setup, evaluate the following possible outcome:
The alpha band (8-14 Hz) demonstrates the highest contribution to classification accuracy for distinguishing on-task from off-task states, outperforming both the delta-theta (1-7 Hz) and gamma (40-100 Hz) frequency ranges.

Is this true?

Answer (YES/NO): NO